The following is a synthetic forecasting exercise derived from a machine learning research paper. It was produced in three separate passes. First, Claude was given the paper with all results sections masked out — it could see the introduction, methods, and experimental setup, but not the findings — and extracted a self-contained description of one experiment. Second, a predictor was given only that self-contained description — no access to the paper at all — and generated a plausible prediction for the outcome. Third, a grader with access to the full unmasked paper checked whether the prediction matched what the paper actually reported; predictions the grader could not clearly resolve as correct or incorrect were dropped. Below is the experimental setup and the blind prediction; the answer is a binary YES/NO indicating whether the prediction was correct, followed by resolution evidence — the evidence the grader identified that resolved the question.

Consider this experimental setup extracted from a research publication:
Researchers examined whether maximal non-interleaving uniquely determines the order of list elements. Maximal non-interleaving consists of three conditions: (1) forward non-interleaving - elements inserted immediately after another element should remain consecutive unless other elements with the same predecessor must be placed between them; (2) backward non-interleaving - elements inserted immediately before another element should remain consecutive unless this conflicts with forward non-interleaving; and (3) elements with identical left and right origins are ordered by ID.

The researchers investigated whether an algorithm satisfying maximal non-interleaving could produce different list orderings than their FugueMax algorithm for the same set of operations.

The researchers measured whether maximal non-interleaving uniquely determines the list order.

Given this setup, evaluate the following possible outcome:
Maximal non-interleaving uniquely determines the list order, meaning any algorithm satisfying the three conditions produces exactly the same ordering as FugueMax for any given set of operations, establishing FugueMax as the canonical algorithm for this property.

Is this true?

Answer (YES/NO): YES